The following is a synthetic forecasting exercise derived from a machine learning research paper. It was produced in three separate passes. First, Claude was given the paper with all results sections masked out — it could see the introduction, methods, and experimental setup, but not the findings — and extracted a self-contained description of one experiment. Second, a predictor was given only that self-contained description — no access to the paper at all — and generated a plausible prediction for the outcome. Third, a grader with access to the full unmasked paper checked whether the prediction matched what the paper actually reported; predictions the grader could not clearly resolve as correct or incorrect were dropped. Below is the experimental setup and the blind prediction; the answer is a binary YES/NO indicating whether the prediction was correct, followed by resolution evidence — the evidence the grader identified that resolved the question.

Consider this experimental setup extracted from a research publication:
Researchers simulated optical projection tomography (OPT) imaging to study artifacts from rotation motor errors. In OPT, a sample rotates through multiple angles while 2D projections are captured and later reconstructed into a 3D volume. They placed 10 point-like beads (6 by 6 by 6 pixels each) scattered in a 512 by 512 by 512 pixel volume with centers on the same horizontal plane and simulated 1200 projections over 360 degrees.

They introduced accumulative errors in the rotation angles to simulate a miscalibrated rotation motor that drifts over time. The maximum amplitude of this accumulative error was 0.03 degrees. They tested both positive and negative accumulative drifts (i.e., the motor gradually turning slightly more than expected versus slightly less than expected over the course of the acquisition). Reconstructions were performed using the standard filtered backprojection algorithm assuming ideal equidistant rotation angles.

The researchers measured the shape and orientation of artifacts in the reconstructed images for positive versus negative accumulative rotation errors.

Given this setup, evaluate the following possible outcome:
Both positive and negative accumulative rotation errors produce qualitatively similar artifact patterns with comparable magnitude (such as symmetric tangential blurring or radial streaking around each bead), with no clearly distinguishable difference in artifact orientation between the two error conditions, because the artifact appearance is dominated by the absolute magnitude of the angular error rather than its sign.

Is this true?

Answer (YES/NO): NO